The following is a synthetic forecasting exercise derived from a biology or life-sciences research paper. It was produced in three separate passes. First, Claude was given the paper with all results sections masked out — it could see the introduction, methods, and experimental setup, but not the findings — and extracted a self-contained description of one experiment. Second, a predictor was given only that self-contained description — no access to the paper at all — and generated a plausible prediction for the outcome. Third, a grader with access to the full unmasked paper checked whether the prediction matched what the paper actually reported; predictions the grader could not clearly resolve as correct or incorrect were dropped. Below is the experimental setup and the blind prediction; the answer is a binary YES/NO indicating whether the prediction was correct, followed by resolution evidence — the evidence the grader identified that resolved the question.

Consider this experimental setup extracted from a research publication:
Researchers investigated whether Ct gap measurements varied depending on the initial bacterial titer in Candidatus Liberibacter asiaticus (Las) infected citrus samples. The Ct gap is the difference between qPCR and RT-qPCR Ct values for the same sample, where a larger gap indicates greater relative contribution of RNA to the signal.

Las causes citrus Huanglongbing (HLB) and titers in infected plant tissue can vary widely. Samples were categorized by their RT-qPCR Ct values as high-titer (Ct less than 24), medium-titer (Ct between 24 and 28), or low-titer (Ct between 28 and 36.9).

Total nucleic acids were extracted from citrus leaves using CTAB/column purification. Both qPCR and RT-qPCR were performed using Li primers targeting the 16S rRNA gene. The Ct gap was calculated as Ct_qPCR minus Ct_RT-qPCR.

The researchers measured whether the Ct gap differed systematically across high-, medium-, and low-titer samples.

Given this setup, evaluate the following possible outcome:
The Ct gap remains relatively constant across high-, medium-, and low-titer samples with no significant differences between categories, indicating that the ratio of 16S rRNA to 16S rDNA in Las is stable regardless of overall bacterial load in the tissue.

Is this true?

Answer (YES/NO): YES